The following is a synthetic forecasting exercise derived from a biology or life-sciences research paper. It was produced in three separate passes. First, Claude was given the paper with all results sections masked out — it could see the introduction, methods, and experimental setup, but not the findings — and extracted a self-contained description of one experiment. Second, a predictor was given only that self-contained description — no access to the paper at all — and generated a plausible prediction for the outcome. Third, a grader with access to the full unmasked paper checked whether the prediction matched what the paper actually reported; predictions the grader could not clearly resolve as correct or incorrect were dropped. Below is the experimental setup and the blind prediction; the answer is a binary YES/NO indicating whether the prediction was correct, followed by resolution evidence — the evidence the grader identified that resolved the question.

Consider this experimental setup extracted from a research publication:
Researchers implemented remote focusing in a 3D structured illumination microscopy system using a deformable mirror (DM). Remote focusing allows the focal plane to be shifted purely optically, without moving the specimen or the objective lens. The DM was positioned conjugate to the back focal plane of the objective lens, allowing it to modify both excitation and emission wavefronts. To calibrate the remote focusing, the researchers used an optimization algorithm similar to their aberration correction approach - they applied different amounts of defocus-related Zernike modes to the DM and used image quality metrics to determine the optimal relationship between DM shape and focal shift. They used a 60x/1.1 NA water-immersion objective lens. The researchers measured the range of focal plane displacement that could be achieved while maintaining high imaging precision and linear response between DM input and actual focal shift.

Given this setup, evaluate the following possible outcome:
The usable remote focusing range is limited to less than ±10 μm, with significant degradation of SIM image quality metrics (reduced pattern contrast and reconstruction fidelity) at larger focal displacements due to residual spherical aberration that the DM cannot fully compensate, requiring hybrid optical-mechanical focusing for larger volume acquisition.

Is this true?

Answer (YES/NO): NO